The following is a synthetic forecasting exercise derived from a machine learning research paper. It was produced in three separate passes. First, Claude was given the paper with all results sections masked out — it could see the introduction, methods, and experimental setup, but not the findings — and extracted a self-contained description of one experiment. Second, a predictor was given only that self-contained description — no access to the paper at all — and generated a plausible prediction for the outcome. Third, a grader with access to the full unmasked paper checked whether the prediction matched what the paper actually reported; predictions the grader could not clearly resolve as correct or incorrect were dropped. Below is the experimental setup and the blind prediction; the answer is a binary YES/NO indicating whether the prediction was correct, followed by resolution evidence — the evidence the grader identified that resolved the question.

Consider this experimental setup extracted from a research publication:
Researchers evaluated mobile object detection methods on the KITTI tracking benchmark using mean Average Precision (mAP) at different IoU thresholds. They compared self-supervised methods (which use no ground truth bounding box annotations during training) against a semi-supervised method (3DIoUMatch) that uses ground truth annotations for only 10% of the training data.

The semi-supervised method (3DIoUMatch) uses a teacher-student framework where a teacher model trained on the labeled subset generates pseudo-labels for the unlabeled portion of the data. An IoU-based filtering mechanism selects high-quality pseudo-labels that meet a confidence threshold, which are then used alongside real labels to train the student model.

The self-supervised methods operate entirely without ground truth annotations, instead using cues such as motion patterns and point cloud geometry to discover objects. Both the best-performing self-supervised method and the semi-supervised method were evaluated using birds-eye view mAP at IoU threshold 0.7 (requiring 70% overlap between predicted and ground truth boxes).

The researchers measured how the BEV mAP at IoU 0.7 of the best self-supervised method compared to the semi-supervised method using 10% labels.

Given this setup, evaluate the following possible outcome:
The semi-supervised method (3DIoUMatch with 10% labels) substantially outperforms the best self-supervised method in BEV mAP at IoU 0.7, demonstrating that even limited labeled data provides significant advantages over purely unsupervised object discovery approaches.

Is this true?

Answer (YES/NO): YES